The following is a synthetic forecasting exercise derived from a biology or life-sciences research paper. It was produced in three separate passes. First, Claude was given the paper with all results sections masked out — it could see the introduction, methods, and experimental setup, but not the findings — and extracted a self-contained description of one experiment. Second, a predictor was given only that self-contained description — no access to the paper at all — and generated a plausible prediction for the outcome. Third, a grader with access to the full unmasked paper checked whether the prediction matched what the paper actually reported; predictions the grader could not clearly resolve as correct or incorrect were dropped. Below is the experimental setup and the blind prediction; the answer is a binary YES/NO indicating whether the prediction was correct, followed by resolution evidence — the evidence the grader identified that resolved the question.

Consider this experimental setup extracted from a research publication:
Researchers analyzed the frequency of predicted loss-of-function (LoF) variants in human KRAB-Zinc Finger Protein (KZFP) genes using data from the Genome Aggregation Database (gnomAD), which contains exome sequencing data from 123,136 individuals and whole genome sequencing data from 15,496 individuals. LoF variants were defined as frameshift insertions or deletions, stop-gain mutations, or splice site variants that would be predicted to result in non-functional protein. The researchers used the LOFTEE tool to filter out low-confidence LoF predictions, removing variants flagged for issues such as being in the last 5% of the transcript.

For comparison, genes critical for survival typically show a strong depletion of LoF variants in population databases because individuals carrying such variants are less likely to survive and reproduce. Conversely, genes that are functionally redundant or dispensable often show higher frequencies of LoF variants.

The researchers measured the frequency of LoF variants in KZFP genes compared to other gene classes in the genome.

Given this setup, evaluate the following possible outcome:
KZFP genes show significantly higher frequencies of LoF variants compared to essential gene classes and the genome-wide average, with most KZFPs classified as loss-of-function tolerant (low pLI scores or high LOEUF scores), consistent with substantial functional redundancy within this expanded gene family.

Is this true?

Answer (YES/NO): NO